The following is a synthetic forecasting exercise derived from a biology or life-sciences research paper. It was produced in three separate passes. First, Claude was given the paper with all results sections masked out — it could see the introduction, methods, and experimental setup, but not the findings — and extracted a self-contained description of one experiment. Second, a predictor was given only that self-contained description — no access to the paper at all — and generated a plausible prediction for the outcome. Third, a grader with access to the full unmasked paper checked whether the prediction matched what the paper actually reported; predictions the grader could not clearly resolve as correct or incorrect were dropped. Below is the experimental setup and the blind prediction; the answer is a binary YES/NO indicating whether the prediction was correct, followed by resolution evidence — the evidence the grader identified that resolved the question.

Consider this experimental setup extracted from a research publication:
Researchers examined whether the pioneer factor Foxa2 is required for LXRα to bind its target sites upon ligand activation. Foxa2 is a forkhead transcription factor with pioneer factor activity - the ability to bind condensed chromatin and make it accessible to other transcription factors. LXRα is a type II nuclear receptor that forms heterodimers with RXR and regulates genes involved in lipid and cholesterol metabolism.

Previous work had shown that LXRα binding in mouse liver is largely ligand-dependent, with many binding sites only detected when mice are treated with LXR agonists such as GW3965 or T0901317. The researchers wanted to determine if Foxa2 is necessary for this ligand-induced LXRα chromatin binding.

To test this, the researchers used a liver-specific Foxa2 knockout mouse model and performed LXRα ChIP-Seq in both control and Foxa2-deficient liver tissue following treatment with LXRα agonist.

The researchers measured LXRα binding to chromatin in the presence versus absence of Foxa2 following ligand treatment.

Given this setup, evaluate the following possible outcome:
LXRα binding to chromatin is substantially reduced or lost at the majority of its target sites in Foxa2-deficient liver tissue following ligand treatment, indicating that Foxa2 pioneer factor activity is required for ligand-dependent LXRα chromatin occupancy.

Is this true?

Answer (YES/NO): YES